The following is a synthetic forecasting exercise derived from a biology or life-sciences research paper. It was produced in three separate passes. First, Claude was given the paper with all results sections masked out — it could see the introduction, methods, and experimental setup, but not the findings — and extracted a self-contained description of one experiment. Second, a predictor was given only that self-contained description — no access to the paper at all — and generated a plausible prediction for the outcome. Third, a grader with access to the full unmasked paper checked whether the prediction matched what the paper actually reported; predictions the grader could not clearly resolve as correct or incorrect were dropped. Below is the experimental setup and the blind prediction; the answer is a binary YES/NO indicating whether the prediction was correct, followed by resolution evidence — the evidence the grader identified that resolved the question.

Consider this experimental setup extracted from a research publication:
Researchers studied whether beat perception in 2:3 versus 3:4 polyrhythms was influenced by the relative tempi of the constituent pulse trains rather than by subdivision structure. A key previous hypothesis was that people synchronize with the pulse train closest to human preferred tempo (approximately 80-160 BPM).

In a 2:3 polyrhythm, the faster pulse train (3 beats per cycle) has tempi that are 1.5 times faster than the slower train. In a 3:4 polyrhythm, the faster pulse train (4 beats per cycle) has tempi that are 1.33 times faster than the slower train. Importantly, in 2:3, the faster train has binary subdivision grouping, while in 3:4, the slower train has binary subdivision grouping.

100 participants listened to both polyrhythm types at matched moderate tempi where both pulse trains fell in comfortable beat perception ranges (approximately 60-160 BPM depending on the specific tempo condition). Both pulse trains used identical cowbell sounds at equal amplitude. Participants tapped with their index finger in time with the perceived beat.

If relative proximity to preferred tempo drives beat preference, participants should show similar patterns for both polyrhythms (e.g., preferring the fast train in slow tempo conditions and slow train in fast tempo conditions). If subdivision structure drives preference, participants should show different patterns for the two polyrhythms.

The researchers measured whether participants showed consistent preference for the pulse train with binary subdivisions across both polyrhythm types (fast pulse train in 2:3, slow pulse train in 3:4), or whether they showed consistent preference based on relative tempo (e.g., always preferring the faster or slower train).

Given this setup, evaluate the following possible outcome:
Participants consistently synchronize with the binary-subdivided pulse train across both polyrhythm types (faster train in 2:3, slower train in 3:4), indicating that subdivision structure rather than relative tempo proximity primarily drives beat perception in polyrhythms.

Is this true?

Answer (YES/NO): YES